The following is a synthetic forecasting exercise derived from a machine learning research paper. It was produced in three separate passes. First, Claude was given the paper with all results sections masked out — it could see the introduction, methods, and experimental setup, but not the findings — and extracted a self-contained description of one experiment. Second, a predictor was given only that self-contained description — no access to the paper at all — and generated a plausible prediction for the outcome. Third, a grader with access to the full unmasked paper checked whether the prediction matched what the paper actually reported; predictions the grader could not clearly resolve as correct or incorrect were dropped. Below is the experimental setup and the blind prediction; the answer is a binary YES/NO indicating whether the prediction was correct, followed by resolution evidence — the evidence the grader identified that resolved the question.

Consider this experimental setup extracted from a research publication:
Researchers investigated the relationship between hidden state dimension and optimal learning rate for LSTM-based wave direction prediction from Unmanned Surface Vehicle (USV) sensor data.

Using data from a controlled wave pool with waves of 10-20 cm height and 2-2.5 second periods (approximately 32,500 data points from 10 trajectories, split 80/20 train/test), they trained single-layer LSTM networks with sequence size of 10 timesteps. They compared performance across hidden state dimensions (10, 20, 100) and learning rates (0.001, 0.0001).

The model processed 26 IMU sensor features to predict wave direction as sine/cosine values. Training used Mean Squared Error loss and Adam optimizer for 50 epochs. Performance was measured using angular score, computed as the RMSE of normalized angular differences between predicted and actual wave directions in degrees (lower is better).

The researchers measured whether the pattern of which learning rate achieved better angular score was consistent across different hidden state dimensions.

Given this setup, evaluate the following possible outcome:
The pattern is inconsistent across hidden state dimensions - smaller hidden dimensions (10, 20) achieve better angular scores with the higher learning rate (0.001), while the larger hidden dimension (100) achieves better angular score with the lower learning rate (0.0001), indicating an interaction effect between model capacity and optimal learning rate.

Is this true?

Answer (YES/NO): YES